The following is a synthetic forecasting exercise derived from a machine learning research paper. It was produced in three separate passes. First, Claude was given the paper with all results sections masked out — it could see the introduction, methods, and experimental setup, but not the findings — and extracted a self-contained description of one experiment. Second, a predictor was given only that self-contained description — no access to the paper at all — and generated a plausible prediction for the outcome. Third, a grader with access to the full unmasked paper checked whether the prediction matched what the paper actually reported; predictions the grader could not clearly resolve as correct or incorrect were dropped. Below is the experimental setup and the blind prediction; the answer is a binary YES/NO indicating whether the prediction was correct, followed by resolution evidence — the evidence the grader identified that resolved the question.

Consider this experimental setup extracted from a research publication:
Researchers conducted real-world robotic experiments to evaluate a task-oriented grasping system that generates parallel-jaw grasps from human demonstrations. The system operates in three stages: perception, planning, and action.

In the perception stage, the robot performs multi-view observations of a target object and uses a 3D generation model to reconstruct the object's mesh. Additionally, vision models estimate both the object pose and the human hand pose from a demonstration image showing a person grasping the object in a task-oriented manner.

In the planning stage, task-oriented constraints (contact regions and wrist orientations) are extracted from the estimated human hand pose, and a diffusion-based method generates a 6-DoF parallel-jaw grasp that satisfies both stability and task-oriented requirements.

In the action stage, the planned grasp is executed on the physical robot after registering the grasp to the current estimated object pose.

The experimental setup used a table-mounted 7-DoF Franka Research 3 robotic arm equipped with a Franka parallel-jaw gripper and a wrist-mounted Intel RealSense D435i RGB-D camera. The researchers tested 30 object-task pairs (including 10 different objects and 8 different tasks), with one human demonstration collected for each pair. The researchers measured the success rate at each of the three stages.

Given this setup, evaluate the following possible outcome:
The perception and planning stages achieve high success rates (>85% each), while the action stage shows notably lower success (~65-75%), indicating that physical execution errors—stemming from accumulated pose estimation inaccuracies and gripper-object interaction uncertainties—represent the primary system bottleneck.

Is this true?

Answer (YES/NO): NO